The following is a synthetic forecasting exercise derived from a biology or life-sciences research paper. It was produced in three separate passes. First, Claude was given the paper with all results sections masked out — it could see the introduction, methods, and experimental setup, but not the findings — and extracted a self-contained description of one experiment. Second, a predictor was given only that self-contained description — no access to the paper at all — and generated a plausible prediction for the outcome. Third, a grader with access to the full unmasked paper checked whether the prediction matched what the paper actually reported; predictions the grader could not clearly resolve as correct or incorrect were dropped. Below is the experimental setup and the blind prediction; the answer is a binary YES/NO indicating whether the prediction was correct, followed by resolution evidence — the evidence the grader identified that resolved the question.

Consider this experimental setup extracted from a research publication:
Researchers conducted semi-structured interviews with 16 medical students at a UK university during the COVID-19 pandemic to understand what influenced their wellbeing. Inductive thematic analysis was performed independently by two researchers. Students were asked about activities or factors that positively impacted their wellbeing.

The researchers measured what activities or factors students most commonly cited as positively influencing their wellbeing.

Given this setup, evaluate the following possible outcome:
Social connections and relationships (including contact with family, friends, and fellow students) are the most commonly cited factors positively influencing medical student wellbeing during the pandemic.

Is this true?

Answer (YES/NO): NO